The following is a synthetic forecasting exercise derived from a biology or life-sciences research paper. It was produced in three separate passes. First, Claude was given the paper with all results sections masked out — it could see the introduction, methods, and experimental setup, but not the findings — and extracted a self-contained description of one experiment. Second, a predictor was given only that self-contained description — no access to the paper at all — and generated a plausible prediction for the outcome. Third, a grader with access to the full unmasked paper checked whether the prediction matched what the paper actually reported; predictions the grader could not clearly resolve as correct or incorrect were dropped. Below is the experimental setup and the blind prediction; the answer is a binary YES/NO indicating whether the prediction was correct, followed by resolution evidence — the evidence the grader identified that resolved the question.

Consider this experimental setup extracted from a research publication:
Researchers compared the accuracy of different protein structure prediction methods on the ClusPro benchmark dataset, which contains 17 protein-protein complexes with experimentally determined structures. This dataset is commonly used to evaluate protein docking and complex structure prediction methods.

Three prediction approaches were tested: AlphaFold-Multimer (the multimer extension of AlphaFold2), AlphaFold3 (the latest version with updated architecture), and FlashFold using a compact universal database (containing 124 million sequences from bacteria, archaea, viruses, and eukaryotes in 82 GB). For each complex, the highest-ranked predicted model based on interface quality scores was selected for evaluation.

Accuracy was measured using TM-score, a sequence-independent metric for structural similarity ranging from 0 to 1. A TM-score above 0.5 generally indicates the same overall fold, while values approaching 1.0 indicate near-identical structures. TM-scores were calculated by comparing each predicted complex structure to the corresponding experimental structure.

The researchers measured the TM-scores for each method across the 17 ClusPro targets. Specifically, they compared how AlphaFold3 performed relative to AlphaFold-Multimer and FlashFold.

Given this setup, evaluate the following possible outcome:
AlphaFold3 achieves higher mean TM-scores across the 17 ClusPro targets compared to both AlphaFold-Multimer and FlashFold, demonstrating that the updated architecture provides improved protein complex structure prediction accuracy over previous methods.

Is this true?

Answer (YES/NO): NO